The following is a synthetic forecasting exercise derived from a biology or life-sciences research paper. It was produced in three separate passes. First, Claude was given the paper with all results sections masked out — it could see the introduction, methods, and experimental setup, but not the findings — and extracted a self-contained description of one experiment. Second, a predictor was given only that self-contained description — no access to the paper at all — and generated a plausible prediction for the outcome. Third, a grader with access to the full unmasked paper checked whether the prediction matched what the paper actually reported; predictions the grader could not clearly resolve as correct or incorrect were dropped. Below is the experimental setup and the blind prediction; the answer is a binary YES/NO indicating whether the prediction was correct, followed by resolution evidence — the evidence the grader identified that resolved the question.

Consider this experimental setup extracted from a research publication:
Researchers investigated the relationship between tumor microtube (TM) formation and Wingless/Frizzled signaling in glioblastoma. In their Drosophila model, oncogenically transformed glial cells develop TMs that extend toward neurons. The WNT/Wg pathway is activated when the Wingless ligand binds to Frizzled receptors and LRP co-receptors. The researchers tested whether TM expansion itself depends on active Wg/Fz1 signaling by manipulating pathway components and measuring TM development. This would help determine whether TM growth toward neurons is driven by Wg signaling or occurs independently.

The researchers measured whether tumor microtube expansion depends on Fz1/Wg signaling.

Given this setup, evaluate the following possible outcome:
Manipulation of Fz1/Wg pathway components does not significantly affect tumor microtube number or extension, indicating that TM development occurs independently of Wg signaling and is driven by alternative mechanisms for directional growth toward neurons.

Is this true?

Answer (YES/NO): YES